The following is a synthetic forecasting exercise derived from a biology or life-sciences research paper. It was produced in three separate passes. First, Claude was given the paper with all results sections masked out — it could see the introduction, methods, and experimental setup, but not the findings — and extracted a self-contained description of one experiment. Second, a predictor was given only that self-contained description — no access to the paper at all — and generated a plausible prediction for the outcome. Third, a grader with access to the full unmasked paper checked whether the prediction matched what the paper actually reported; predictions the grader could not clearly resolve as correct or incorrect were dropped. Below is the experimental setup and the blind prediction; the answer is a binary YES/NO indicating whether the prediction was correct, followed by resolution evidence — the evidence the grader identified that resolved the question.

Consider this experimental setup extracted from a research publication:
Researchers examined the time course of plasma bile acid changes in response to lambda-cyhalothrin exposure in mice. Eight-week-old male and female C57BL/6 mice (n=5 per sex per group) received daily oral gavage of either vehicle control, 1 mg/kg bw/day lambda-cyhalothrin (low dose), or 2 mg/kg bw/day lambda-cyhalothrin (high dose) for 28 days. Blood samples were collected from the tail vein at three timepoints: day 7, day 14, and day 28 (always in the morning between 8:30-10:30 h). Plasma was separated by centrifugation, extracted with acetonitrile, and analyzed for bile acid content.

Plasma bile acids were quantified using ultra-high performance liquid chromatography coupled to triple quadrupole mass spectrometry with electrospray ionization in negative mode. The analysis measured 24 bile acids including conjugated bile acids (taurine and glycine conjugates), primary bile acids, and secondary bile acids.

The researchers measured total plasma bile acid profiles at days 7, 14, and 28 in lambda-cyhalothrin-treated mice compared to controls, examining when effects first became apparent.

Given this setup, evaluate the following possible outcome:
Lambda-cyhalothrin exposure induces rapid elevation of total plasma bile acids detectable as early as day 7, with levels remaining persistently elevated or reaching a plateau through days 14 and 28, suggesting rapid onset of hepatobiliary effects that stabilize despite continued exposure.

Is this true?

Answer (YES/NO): NO